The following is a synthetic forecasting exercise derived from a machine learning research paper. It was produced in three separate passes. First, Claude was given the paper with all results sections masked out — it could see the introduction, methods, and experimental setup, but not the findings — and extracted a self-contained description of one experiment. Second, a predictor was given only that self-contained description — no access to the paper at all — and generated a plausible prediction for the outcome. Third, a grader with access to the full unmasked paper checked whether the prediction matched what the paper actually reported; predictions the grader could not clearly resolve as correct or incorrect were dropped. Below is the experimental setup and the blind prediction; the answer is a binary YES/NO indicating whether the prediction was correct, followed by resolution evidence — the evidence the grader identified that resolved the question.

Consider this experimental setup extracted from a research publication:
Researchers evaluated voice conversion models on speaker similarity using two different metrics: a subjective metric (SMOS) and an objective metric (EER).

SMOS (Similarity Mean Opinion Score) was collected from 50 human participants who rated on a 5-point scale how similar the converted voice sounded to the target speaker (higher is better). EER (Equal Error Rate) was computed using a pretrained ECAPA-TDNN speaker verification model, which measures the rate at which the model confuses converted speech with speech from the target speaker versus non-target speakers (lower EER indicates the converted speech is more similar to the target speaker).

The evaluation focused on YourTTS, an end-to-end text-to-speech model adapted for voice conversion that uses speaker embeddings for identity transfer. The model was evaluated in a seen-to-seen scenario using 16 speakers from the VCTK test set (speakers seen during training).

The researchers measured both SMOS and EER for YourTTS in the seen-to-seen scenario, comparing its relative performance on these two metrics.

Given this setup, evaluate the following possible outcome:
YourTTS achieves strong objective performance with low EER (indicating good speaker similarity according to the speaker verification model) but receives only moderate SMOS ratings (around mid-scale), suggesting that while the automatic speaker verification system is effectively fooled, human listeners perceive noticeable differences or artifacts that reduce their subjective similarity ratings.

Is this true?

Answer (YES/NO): NO